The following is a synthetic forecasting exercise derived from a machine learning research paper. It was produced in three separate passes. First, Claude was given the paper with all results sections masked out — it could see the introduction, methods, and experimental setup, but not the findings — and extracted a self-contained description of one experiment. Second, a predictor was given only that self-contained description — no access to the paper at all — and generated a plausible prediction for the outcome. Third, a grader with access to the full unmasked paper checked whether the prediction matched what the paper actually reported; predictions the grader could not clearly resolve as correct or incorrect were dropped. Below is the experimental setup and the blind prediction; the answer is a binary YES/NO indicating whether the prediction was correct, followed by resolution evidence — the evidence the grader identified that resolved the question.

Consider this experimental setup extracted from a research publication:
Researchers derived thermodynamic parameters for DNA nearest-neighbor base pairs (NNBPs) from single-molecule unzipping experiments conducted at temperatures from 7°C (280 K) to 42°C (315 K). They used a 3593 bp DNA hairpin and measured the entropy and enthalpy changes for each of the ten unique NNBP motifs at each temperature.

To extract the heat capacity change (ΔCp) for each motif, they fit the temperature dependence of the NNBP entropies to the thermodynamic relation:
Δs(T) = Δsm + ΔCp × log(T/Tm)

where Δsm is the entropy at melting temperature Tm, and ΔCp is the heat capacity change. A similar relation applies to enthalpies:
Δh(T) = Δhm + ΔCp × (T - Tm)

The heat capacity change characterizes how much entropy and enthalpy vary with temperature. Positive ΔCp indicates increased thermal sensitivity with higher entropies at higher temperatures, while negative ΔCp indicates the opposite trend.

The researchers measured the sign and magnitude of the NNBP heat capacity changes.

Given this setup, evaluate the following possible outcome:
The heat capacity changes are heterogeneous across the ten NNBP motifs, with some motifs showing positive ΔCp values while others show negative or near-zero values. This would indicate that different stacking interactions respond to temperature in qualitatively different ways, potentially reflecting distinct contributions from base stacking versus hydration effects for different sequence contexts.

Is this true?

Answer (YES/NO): NO